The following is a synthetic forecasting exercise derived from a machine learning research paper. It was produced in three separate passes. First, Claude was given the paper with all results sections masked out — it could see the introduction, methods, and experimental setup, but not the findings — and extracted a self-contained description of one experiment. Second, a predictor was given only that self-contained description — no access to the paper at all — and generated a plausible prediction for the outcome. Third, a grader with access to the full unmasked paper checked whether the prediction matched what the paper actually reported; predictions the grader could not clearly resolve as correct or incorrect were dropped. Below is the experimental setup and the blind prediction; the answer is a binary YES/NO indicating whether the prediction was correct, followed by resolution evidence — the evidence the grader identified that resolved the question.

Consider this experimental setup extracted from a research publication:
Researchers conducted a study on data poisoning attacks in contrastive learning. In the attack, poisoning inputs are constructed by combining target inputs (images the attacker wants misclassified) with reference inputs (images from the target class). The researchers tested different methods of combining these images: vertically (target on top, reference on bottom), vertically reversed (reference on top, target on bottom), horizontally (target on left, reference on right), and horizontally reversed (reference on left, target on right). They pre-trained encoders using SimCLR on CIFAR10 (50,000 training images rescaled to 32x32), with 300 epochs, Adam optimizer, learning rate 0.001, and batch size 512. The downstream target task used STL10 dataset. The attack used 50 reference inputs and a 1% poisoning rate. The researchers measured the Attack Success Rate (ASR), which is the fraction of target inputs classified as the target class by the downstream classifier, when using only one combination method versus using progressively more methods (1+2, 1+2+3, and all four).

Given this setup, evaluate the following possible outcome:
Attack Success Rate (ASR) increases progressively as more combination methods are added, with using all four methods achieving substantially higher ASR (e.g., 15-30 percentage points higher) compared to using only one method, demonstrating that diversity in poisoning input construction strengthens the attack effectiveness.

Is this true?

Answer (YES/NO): NO